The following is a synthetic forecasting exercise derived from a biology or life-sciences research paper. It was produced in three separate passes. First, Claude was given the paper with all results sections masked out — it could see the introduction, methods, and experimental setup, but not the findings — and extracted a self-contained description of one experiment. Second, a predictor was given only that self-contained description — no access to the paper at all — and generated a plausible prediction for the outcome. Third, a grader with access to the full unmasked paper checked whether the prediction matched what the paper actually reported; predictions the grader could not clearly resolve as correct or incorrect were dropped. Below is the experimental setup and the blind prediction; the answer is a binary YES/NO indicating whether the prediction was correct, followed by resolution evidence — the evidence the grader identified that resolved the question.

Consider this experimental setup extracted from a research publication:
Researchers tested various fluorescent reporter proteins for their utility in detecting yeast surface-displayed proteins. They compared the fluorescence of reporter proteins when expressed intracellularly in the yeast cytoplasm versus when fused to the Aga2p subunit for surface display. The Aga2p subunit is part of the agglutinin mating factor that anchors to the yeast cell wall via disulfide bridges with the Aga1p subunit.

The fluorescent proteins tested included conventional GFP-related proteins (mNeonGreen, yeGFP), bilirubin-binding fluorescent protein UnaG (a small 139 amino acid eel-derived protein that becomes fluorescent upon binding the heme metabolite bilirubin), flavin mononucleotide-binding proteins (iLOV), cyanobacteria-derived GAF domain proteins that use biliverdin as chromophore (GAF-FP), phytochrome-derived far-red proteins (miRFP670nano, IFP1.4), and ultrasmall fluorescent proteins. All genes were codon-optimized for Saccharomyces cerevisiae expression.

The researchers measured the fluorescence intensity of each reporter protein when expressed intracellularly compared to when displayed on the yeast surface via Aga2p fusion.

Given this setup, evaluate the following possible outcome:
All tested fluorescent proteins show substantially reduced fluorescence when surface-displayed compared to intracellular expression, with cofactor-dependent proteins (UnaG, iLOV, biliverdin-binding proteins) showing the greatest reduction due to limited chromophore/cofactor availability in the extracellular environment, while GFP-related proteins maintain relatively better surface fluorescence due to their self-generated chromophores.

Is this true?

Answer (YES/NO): NO